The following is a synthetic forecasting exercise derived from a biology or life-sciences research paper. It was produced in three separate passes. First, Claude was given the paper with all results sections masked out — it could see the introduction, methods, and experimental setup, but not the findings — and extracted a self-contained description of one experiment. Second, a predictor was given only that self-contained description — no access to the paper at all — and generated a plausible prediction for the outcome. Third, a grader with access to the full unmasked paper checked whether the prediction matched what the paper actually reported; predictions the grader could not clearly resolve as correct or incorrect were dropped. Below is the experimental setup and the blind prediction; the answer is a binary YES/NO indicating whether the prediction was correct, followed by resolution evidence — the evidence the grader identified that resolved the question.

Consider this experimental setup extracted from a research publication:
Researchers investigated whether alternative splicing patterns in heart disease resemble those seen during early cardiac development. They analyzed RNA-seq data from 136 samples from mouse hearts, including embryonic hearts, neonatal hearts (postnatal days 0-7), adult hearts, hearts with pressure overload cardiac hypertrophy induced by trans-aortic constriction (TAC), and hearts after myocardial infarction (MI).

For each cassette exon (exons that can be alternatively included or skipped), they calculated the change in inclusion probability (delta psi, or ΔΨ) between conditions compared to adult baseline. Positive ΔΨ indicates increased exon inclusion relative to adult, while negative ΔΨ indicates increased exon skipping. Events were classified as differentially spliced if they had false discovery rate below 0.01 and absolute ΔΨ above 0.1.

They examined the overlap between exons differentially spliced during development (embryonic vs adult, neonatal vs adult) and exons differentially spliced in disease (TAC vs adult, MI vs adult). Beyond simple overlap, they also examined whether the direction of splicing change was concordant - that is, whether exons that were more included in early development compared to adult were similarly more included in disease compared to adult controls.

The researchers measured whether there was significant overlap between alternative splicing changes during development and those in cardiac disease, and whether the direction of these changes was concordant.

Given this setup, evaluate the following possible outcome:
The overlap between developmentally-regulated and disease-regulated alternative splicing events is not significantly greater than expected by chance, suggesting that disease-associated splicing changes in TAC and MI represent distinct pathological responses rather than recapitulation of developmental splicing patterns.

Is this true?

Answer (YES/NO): NO